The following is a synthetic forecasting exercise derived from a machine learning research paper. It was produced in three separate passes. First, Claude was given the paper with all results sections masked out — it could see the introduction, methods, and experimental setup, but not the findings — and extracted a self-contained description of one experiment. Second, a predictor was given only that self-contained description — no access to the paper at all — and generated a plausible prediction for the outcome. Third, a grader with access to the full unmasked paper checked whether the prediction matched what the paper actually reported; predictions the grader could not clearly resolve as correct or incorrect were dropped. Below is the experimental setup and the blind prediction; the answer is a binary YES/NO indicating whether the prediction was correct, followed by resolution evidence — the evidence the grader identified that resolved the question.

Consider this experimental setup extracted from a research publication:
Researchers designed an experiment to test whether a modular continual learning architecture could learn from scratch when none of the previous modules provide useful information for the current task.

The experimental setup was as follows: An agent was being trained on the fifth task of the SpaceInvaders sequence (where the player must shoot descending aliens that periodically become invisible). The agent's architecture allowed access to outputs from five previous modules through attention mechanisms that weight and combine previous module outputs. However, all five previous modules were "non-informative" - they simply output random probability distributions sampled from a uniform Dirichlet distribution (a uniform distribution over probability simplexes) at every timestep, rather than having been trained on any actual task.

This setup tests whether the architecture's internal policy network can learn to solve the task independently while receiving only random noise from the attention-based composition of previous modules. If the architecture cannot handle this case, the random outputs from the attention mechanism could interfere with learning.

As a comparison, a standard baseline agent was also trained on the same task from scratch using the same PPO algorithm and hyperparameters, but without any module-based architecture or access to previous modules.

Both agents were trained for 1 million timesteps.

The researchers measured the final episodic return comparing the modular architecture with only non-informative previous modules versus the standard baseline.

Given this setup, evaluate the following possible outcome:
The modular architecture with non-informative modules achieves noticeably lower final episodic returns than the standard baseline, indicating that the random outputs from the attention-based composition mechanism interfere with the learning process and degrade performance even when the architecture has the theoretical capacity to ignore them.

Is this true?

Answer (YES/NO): NO